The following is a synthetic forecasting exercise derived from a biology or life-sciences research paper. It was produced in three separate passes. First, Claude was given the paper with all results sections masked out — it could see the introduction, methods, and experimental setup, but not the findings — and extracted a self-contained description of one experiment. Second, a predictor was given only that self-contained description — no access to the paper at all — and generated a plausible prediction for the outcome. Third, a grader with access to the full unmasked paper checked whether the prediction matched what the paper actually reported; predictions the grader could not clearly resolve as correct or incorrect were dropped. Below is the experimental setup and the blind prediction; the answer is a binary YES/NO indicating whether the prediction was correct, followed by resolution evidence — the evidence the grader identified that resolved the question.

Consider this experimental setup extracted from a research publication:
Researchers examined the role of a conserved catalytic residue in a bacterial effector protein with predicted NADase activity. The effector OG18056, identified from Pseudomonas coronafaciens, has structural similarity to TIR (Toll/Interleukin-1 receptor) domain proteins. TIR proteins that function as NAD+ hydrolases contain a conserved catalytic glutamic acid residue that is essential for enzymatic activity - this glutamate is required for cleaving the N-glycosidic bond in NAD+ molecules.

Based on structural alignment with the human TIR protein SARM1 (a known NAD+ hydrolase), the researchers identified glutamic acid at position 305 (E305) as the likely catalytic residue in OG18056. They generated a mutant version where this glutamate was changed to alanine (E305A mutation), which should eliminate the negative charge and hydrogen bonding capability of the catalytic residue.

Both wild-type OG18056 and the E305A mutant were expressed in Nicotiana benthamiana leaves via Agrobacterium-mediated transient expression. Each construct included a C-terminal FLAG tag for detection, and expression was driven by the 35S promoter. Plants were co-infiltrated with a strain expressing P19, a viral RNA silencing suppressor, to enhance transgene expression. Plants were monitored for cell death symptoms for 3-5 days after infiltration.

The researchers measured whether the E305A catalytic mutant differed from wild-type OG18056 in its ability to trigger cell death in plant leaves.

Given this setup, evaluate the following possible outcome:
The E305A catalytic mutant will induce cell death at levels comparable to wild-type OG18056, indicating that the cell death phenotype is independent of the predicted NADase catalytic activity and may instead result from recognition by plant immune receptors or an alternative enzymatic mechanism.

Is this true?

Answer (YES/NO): NO